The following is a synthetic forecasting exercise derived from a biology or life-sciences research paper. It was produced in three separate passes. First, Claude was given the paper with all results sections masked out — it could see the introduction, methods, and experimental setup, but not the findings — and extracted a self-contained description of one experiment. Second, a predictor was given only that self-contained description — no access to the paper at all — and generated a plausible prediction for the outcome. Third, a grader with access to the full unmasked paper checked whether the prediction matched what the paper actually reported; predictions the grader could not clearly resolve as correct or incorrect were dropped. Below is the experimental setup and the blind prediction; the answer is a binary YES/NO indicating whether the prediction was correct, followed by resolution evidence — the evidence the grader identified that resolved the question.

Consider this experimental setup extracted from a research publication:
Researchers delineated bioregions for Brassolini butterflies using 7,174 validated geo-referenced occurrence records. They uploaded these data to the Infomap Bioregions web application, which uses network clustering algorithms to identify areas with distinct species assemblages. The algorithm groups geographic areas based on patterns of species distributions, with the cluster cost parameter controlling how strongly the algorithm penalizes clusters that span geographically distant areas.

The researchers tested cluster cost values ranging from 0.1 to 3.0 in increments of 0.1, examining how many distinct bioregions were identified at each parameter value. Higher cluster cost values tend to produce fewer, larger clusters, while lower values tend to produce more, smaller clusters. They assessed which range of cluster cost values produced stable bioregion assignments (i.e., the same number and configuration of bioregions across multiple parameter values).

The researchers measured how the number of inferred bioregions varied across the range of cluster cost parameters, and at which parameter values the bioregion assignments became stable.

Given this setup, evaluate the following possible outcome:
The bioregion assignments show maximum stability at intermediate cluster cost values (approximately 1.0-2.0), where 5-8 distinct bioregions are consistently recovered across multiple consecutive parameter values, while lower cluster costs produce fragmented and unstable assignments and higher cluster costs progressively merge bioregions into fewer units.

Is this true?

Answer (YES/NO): NO